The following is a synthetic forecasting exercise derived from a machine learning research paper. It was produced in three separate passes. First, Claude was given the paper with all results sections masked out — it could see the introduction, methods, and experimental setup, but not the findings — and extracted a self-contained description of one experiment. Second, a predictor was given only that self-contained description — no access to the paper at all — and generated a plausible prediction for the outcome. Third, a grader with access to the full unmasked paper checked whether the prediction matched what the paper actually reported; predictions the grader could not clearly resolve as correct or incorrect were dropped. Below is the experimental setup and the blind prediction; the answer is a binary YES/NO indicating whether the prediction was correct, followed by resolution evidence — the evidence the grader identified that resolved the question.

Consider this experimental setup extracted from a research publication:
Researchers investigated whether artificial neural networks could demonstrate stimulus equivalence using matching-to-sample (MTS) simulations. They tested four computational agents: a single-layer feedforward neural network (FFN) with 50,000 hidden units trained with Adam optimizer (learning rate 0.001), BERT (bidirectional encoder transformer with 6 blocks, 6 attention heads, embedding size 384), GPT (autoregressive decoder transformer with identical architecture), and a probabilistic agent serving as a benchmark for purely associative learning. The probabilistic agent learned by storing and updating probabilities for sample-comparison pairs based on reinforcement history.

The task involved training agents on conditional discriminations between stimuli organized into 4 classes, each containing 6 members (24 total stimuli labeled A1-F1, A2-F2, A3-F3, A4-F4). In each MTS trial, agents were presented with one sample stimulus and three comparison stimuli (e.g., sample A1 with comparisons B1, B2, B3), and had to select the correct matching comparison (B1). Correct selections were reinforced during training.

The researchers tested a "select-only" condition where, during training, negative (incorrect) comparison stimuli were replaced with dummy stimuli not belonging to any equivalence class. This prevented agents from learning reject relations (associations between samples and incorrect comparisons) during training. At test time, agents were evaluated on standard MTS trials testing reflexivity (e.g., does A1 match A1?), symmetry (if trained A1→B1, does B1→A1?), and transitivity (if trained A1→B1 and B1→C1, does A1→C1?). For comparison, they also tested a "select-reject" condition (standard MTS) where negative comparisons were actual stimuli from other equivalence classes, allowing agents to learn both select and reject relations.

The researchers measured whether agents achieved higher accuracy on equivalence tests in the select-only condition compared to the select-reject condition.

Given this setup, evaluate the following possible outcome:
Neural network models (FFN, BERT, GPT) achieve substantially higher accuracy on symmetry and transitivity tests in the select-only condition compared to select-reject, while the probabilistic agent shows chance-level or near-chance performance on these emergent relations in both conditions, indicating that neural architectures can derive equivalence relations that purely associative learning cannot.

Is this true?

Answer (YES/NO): NO